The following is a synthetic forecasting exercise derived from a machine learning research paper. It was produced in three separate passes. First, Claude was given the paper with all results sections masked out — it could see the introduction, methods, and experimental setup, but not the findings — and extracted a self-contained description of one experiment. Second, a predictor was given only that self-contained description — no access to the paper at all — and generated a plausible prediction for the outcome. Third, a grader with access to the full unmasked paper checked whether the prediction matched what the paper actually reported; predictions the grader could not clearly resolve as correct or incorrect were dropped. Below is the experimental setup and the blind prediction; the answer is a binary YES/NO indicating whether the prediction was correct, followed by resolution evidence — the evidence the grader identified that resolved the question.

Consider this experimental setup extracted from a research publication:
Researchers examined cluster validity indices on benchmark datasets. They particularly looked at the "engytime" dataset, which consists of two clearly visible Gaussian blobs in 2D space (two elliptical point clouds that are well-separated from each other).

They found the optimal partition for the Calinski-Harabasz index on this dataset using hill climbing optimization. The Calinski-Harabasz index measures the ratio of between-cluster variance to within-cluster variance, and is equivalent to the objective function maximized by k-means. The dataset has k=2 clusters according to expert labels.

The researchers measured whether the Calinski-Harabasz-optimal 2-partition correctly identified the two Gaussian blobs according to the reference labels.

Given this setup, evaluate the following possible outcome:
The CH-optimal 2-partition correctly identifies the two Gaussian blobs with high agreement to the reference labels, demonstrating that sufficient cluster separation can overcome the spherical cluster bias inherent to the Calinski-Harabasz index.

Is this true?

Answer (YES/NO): YES